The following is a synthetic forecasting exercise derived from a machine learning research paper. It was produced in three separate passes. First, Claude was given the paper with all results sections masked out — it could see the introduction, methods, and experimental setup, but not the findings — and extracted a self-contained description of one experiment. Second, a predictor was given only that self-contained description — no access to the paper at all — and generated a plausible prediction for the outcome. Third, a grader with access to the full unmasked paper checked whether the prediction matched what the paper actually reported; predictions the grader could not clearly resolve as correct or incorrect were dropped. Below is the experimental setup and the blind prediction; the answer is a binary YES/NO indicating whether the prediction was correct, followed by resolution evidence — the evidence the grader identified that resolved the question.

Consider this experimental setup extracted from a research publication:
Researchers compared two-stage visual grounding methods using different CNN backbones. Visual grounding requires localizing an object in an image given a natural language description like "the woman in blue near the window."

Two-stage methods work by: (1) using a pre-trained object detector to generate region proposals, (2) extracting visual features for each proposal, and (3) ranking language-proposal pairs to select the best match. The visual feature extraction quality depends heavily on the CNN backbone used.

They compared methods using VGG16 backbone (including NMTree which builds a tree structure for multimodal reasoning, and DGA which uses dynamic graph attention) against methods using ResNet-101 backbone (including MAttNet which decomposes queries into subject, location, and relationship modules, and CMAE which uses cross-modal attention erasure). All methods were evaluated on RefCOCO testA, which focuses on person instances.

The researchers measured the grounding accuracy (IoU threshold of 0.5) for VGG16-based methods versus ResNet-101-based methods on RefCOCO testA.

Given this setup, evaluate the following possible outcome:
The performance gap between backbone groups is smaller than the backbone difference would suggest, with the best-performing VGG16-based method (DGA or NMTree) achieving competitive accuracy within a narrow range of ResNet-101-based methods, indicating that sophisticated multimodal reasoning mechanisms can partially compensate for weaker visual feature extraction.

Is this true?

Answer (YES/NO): NO